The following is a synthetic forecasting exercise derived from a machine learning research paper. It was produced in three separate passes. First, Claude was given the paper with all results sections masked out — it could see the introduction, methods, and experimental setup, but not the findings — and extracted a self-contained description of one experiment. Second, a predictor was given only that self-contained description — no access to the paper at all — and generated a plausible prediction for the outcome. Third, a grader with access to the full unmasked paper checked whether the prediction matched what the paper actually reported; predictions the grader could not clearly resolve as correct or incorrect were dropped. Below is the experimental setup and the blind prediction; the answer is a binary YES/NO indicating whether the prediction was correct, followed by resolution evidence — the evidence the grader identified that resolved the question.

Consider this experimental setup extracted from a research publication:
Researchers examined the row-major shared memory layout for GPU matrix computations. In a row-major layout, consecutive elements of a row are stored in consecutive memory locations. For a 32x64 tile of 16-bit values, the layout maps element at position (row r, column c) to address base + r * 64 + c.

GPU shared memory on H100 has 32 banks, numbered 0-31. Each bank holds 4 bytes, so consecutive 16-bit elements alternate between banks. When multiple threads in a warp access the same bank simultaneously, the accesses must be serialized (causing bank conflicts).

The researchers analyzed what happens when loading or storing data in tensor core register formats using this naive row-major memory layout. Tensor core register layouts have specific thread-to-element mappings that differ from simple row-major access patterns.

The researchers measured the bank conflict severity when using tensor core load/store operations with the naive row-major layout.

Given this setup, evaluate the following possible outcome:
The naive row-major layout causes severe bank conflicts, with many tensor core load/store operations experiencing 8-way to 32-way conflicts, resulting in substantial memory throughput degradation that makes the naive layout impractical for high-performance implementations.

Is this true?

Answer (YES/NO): NO